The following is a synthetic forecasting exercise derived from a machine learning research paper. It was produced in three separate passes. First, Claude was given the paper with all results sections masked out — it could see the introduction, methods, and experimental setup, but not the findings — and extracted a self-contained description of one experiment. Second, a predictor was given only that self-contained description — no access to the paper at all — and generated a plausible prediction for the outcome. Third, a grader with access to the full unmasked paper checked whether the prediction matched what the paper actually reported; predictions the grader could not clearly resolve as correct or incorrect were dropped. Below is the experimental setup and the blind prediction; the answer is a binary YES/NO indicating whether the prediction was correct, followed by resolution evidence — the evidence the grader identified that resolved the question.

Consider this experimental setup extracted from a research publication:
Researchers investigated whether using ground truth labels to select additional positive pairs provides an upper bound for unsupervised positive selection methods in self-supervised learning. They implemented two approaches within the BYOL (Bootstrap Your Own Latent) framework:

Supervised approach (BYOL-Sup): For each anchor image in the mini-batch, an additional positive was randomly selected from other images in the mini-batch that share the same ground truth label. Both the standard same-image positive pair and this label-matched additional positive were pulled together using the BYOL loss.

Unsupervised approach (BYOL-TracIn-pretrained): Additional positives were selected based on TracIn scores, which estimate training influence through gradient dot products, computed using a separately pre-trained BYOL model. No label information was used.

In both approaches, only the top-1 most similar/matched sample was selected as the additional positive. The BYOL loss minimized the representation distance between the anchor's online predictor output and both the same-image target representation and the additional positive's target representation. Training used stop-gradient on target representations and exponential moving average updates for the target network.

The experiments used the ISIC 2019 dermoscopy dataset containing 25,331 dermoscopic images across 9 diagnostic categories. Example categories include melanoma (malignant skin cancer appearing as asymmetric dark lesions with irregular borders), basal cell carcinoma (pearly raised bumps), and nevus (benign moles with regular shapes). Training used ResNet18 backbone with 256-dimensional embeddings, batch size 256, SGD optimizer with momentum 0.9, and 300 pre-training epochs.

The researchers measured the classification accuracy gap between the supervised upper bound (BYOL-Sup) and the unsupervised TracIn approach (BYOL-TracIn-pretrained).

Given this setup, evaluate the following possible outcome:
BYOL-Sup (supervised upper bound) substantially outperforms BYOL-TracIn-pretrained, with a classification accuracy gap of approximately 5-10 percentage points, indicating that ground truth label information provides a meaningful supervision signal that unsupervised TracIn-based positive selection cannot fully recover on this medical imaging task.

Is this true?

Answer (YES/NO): NO